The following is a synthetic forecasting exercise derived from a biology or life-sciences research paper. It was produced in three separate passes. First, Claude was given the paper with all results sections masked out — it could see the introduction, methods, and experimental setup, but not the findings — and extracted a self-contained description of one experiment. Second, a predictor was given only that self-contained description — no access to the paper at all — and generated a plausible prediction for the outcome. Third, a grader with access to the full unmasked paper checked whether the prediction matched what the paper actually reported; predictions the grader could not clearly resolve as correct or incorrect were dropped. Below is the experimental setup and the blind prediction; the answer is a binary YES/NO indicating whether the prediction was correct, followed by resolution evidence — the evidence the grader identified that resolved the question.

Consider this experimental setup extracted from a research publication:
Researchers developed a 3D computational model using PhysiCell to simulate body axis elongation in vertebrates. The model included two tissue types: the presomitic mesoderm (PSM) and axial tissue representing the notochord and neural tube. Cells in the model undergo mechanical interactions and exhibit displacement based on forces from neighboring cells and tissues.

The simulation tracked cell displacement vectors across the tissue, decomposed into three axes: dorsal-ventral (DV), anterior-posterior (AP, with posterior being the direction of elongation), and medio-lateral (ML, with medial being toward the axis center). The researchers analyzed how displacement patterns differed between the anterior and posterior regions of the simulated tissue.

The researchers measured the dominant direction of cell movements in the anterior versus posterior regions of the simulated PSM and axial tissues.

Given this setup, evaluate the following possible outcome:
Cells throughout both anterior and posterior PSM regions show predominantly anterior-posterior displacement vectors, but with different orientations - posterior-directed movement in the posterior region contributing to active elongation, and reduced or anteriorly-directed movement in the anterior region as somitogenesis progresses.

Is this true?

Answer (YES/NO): NO